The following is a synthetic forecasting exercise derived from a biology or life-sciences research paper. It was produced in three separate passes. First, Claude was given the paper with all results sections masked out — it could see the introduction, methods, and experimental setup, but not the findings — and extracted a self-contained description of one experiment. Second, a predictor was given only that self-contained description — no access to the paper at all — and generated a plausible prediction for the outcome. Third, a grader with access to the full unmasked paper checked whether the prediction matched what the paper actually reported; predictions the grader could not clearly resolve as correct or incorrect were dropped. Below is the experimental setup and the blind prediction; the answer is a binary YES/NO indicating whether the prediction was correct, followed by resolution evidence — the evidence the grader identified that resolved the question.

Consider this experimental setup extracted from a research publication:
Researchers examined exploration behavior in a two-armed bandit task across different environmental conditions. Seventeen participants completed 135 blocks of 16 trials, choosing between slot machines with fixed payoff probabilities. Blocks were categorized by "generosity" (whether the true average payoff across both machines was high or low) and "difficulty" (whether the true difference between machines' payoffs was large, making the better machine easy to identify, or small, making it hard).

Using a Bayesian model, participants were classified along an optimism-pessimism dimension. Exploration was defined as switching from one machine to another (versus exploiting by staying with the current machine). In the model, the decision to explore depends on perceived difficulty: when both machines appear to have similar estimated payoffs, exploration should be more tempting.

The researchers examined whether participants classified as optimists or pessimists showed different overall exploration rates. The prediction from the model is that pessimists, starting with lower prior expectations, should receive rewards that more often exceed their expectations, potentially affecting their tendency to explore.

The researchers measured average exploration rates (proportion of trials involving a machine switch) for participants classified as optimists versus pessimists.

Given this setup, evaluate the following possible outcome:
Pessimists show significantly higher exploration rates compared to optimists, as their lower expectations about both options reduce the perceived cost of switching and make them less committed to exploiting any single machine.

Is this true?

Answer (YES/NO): NO